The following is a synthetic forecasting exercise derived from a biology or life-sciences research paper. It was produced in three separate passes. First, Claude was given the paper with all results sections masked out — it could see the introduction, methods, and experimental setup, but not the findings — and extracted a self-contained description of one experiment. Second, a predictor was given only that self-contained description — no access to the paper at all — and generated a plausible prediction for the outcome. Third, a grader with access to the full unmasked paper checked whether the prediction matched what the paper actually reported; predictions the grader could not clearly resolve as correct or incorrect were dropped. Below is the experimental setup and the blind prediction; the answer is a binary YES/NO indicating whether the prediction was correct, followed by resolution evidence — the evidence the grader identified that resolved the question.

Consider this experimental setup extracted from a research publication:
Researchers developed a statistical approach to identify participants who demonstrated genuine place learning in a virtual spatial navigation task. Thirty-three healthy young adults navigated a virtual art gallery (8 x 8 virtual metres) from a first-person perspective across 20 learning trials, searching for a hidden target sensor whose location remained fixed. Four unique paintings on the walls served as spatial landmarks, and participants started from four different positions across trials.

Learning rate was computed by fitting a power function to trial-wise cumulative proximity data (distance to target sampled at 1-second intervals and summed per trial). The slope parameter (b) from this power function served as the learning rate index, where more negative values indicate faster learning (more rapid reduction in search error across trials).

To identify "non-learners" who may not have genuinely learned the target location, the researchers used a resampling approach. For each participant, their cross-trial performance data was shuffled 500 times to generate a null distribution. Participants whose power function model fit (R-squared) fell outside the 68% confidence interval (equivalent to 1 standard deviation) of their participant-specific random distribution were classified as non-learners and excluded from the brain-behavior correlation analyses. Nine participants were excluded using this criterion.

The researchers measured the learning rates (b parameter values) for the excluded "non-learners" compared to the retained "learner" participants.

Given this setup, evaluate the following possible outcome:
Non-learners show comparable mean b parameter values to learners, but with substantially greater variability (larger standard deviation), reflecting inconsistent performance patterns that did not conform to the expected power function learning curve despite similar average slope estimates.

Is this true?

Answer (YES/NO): NO